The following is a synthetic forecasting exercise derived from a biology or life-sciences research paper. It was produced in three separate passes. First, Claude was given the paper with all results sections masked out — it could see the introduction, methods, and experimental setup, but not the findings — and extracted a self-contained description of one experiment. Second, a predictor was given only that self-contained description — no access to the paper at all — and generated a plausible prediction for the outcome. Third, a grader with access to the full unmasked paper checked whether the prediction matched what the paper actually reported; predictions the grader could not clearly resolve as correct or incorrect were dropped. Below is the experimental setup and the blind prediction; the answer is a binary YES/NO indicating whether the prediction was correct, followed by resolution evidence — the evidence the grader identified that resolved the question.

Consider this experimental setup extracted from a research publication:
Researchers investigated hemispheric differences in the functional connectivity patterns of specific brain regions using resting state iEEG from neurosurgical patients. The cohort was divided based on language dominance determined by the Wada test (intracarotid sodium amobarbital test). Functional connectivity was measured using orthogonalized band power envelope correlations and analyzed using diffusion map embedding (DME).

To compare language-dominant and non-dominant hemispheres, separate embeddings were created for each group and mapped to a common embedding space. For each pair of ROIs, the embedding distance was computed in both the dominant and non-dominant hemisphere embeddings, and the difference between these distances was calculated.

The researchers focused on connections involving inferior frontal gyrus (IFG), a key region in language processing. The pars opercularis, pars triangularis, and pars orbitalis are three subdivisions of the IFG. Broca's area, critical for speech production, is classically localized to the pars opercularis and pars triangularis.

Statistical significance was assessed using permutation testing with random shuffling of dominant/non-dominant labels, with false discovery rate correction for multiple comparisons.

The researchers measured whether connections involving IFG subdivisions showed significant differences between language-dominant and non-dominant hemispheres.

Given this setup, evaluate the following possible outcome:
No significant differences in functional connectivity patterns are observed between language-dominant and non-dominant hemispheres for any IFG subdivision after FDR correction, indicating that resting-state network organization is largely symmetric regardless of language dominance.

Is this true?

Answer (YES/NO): YES